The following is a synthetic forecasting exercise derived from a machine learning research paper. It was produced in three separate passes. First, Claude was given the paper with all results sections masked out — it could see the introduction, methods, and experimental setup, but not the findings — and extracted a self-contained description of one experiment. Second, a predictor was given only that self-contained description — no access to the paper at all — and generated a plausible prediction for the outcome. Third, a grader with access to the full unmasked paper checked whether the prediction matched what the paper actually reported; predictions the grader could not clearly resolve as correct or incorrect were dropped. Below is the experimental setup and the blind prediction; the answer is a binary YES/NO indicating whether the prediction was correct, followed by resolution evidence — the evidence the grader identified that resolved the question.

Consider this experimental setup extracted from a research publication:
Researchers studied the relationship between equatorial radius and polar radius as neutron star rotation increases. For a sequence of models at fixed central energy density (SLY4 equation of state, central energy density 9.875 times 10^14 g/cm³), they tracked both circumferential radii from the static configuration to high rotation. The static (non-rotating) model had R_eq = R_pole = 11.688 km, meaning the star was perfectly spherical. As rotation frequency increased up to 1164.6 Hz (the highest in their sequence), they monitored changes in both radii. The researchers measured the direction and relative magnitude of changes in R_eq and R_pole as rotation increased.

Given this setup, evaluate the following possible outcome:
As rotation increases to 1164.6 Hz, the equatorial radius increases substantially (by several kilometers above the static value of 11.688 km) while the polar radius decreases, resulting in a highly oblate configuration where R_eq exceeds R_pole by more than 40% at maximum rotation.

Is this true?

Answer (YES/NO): YES